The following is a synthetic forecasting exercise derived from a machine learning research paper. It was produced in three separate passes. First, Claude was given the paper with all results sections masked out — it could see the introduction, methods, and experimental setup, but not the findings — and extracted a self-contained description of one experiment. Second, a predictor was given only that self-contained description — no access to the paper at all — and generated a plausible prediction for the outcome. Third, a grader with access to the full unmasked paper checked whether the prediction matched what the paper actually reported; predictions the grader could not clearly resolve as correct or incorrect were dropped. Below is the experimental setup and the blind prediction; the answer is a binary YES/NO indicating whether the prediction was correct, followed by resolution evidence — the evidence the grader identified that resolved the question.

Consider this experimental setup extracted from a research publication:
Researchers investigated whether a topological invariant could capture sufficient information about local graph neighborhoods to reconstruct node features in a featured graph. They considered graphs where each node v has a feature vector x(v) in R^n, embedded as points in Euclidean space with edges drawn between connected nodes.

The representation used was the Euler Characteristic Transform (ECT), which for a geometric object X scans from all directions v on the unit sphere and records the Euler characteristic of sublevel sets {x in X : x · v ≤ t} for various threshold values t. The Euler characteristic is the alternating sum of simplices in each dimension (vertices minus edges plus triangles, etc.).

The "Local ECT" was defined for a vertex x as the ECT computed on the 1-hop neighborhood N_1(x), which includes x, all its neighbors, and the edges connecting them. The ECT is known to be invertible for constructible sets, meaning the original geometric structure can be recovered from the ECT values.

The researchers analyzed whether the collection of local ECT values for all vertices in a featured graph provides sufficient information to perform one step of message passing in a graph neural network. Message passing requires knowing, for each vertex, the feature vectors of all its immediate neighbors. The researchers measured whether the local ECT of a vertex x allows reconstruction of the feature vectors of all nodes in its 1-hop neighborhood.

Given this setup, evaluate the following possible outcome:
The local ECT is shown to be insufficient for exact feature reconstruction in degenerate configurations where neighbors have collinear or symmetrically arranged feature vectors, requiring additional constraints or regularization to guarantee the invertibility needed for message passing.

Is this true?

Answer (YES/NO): NO